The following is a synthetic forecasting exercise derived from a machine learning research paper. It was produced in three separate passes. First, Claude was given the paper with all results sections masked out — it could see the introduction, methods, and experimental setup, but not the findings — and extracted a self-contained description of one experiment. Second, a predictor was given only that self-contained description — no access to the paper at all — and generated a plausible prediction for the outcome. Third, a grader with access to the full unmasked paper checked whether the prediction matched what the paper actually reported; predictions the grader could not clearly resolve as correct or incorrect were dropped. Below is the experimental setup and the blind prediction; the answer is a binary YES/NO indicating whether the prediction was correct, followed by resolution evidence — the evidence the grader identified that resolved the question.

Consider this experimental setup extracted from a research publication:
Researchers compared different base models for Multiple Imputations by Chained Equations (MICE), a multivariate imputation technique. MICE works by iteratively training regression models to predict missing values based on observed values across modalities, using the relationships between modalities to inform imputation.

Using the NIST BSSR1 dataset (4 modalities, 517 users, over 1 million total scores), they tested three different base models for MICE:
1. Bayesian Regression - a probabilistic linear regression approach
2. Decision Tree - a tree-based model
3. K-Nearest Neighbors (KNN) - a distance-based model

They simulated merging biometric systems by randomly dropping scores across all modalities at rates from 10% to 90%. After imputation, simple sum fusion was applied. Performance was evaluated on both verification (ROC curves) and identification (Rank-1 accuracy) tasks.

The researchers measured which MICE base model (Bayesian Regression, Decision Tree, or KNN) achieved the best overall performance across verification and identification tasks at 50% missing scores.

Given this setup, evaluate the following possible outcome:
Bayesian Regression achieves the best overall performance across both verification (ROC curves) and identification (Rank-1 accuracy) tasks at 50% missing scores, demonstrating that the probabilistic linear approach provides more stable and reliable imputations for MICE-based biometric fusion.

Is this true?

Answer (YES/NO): NO